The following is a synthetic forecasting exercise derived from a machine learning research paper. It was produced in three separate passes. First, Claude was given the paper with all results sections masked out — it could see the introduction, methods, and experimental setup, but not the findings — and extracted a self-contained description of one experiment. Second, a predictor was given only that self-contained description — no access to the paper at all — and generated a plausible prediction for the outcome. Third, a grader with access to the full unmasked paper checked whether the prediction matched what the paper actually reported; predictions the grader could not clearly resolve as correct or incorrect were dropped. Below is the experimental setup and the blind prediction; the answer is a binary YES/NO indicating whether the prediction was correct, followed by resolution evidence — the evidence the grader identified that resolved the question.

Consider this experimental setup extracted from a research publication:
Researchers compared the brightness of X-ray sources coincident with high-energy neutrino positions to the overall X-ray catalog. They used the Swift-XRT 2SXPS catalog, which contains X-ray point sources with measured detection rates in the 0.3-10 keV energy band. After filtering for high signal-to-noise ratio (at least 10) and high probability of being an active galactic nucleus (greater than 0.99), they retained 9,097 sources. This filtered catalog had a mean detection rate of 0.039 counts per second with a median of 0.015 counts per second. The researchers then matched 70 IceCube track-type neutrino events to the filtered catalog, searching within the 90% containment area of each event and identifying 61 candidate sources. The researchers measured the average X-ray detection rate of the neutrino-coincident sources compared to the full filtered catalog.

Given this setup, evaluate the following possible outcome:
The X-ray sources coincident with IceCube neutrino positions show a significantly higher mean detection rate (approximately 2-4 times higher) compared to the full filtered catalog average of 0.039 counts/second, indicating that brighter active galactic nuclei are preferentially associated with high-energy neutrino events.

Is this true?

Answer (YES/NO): NO